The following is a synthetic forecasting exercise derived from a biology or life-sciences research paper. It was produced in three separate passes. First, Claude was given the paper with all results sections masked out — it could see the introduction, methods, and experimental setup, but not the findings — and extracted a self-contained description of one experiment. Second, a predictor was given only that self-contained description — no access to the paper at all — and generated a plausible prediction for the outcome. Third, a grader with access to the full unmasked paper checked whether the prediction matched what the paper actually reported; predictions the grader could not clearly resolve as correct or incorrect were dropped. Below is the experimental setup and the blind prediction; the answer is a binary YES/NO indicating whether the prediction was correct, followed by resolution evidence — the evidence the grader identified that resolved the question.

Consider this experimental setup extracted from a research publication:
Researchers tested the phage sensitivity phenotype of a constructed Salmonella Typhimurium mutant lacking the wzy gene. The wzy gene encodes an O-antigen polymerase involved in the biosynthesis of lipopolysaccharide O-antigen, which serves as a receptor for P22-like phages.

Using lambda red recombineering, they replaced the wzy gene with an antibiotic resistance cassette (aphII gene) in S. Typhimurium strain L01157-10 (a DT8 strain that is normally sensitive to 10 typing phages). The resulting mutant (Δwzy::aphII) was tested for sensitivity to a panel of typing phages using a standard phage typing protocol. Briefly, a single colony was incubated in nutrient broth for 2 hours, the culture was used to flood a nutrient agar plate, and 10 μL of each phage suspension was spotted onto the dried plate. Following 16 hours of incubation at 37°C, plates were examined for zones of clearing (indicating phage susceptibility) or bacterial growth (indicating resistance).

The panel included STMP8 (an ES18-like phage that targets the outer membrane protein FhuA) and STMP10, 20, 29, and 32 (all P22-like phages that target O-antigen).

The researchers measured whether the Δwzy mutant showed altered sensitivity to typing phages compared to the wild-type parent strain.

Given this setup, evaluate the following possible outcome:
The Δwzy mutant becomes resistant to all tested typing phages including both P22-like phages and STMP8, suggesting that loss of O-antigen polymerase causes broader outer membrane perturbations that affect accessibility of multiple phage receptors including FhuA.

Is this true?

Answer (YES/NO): NO